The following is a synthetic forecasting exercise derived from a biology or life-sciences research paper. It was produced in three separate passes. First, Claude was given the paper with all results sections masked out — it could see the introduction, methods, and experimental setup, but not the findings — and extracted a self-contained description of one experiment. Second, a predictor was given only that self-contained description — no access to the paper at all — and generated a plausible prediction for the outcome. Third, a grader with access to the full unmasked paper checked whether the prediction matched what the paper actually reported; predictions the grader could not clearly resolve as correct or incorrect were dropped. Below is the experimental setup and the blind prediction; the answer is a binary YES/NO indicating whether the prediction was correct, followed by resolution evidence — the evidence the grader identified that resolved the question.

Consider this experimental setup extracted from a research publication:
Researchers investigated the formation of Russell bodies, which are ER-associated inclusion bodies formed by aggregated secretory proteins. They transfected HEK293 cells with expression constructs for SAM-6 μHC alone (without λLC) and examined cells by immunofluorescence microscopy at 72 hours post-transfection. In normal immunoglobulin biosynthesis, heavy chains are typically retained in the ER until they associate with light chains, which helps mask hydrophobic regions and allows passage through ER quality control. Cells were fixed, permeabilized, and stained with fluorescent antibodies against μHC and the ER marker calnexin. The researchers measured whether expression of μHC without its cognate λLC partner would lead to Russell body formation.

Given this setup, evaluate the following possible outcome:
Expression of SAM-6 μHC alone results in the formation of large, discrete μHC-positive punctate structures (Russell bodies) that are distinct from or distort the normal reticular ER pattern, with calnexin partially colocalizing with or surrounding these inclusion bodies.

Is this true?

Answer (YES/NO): YES